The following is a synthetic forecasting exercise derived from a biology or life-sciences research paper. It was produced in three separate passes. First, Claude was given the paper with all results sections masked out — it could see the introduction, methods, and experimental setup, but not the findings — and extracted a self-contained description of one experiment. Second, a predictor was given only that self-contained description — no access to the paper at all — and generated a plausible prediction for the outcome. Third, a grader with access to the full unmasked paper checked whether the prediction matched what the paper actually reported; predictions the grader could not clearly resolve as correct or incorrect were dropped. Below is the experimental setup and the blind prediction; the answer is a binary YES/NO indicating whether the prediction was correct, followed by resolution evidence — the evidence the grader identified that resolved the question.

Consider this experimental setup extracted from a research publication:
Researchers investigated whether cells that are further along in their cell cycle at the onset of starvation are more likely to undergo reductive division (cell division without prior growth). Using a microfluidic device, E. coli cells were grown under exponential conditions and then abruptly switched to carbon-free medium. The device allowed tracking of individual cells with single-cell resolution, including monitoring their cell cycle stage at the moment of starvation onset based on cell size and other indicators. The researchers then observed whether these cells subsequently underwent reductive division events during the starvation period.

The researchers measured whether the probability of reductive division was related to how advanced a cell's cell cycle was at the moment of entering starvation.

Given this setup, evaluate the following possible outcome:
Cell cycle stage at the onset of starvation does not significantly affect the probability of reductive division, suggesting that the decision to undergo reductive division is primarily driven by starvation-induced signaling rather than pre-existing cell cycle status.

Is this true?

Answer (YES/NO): NO